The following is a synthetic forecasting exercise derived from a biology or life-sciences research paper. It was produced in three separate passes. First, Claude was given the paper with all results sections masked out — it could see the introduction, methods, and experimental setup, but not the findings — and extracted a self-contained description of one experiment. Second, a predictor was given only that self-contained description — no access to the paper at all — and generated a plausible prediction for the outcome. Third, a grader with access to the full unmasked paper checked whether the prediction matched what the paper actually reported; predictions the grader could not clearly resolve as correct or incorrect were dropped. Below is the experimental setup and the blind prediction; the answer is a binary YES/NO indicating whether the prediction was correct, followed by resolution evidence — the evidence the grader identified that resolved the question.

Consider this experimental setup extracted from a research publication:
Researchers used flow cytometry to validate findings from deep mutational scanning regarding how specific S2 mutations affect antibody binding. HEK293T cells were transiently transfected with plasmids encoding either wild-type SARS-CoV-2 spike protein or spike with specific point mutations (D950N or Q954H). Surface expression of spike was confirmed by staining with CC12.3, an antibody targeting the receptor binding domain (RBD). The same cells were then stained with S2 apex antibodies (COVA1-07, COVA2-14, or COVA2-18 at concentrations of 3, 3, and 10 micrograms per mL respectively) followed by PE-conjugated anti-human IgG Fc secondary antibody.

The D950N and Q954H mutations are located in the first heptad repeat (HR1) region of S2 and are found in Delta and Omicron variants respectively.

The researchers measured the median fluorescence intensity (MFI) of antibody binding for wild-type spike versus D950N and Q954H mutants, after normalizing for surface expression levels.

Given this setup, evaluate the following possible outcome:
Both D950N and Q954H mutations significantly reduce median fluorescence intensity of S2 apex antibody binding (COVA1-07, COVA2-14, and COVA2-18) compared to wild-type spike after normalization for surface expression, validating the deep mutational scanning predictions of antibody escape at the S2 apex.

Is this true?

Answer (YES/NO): YES